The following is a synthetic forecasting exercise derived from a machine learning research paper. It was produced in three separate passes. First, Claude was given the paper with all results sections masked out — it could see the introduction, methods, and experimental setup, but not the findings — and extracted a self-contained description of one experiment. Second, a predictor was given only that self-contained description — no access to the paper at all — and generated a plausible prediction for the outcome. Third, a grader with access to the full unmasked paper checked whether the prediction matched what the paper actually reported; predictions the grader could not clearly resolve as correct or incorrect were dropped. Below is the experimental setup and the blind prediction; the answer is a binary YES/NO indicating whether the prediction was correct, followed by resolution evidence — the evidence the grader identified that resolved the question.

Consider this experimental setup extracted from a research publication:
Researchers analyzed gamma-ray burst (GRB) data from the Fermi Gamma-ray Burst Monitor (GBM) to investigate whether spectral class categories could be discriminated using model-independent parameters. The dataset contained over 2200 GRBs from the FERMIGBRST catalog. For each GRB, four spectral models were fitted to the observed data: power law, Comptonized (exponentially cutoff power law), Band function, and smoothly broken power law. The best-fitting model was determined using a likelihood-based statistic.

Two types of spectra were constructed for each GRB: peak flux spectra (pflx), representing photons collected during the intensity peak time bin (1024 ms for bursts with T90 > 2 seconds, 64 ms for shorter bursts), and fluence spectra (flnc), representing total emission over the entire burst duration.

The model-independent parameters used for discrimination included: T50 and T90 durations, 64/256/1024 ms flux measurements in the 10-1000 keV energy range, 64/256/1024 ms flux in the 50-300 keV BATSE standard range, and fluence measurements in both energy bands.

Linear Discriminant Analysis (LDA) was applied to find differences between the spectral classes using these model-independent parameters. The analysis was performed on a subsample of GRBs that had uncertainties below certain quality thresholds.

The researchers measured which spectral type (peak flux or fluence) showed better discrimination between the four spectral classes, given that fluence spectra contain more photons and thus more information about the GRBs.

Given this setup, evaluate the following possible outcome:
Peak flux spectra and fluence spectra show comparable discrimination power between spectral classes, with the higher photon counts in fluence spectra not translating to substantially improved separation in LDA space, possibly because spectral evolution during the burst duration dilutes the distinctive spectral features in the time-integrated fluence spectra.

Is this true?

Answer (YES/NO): NO